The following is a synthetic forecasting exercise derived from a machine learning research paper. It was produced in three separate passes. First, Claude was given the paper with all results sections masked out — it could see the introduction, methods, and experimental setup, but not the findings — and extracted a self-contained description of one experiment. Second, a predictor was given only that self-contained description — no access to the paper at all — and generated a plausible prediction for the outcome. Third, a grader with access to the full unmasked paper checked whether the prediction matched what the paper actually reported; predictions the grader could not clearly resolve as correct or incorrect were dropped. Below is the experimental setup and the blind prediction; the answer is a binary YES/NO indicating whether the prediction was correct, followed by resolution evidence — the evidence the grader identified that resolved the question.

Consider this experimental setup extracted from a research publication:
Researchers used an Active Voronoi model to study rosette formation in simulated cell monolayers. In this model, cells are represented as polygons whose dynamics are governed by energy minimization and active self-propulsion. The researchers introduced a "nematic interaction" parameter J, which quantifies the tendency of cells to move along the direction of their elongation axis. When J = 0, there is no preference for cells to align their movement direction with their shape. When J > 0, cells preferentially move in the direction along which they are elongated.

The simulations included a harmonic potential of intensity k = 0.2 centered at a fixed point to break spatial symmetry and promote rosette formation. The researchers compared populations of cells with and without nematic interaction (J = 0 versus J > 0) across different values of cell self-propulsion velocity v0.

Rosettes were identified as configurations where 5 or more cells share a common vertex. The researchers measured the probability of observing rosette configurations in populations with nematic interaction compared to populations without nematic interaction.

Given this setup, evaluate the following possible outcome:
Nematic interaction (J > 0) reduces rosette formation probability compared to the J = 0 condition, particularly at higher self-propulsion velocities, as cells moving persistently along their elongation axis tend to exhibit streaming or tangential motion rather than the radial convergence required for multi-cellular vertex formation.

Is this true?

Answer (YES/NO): NO